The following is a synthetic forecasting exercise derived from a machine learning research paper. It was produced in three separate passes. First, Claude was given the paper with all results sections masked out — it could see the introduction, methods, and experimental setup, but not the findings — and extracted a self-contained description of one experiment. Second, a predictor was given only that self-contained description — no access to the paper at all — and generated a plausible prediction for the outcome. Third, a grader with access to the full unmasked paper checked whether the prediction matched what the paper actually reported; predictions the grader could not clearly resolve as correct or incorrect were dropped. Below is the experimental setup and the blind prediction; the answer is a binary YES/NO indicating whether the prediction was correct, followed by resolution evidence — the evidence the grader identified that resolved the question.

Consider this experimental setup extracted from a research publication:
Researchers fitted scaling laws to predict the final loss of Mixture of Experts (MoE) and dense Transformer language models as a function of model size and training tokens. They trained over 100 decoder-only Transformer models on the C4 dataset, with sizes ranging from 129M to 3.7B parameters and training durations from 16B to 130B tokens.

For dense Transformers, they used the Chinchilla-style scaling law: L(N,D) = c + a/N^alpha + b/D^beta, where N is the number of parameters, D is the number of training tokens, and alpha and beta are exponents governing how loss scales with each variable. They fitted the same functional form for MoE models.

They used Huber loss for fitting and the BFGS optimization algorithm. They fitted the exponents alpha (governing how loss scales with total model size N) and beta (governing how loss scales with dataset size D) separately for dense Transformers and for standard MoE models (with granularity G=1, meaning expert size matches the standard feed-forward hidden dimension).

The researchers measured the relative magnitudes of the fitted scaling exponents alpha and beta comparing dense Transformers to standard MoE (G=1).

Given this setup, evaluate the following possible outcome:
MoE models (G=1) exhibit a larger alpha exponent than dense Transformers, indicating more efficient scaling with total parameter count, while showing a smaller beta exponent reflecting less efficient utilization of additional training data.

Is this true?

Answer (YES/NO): NO